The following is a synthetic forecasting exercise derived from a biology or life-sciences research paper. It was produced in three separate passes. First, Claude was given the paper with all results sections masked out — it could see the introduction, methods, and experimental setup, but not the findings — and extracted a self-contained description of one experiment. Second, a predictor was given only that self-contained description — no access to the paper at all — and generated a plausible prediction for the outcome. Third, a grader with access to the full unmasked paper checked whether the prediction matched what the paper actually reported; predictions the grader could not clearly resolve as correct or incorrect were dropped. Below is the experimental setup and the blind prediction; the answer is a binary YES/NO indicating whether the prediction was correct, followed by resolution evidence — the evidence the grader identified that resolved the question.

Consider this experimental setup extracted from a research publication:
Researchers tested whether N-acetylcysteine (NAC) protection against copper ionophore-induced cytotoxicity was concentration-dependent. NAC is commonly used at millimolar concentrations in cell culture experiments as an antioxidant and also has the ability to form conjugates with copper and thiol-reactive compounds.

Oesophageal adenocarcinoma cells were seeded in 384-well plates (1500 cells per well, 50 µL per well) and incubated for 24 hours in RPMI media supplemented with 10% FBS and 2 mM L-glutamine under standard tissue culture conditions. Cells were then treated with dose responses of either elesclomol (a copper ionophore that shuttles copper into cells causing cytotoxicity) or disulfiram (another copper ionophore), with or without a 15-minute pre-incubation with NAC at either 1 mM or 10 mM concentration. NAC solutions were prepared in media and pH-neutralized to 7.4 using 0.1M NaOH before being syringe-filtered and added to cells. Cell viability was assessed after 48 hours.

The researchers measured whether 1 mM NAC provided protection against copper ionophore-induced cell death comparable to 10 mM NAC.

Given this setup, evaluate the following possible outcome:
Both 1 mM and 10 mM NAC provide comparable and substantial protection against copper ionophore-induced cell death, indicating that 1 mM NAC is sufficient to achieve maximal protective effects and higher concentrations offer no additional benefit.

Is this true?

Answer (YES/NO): NO